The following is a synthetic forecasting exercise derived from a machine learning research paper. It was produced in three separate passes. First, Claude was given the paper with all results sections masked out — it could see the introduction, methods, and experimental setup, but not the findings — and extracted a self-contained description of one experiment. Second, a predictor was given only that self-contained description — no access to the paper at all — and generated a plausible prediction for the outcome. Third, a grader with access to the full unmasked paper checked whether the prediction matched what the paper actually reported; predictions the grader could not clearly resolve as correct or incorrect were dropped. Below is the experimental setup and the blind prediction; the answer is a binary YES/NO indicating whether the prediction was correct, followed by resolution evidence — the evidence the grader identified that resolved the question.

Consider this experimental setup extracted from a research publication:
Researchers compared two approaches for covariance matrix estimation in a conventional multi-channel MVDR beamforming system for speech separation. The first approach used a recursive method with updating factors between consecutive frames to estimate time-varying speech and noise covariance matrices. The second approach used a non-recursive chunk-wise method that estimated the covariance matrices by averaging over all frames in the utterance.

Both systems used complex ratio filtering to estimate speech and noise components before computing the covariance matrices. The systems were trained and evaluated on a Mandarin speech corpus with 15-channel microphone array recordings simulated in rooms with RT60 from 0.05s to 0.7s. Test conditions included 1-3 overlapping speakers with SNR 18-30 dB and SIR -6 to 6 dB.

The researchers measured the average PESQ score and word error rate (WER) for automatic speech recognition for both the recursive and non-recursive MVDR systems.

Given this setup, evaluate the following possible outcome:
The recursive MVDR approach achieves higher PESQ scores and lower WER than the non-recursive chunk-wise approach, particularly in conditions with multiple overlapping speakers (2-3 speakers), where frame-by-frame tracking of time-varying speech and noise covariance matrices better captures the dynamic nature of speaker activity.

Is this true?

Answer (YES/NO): NO